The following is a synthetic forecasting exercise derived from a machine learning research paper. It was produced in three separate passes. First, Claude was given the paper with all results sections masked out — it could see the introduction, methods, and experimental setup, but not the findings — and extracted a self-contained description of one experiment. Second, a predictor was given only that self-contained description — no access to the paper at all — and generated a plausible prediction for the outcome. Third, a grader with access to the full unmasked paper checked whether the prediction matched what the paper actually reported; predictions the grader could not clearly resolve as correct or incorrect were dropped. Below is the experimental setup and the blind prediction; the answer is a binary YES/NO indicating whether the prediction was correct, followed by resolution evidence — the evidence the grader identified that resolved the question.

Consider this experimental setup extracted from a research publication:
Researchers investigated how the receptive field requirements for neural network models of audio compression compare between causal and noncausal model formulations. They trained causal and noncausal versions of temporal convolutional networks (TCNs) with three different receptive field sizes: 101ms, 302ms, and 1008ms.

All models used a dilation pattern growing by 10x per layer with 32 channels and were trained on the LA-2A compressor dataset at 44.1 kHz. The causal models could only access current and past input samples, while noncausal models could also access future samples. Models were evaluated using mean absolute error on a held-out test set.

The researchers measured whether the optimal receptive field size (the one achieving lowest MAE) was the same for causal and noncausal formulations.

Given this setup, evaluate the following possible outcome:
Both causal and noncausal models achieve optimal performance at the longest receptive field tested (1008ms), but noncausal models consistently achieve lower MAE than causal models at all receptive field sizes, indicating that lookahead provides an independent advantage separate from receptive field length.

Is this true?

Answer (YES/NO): NO